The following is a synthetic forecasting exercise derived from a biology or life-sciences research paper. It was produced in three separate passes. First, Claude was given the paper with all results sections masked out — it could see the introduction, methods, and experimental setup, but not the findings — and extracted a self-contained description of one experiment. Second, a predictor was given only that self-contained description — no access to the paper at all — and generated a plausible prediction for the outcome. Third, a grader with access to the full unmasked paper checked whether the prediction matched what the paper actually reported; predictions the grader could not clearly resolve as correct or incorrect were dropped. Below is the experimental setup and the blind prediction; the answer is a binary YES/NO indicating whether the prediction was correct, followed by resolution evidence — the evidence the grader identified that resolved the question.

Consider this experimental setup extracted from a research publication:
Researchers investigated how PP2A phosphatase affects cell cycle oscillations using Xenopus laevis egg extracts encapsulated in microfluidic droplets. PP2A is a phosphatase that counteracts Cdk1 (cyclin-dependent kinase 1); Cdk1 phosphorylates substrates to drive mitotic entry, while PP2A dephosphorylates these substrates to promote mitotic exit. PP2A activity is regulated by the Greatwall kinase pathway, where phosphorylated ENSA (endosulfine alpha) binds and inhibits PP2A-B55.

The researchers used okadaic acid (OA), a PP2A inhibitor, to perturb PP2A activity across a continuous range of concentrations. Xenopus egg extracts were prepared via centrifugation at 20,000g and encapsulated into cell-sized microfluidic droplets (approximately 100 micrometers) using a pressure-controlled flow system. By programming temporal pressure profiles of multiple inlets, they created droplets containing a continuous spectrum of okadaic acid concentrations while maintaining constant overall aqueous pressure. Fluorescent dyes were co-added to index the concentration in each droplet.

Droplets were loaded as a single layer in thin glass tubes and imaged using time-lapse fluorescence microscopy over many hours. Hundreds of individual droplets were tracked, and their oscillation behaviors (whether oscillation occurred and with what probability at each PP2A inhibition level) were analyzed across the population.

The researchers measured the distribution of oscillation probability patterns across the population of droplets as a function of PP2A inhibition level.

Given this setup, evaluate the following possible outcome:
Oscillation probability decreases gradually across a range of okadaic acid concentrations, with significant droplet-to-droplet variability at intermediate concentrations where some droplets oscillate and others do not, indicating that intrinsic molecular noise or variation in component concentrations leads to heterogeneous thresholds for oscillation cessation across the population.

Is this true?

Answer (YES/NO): NO